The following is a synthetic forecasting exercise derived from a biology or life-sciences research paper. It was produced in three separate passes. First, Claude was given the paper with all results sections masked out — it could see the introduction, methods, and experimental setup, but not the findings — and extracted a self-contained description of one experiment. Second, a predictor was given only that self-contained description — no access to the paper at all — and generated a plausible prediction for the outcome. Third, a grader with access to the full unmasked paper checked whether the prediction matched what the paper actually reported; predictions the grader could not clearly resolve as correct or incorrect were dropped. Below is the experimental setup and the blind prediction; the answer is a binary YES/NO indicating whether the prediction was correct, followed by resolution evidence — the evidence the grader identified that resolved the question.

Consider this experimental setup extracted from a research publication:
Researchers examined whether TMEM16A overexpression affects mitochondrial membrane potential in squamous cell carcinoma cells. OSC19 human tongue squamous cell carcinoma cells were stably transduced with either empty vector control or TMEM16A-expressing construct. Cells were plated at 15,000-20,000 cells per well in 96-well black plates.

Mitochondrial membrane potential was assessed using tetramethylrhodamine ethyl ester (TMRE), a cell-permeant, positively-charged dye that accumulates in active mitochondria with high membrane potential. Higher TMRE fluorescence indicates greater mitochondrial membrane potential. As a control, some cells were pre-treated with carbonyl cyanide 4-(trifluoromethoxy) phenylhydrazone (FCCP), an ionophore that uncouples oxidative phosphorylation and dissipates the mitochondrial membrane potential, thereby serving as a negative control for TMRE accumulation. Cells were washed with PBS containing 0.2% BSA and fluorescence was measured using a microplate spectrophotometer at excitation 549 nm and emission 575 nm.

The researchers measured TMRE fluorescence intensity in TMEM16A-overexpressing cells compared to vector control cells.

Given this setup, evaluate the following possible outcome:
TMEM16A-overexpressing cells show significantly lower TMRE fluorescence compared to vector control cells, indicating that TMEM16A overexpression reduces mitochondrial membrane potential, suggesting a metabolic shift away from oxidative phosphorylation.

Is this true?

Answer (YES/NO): NO